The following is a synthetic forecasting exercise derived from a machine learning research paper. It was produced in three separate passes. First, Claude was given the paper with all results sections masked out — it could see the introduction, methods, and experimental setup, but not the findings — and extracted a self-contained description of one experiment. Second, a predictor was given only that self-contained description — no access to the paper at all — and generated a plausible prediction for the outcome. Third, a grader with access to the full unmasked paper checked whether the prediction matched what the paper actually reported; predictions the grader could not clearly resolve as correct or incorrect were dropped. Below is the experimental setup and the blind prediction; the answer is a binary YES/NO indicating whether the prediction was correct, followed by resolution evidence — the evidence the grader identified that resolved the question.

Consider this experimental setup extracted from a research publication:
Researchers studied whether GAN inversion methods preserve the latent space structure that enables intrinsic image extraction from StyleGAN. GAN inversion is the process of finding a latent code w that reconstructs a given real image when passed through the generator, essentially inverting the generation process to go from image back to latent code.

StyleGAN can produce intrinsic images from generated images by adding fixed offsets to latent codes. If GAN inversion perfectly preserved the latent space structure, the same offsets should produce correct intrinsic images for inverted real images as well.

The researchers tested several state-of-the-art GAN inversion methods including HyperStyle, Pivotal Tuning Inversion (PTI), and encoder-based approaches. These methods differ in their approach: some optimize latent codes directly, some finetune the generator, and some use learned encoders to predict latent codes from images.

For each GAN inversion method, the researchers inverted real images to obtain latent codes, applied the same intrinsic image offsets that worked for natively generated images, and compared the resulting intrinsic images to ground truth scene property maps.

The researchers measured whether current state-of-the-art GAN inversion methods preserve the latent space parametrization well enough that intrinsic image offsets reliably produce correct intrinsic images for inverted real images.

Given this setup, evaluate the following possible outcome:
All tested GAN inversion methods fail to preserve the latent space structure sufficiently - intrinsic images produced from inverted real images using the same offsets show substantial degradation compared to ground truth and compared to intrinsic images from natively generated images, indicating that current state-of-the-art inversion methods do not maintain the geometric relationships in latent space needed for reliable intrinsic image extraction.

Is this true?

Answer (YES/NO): YES